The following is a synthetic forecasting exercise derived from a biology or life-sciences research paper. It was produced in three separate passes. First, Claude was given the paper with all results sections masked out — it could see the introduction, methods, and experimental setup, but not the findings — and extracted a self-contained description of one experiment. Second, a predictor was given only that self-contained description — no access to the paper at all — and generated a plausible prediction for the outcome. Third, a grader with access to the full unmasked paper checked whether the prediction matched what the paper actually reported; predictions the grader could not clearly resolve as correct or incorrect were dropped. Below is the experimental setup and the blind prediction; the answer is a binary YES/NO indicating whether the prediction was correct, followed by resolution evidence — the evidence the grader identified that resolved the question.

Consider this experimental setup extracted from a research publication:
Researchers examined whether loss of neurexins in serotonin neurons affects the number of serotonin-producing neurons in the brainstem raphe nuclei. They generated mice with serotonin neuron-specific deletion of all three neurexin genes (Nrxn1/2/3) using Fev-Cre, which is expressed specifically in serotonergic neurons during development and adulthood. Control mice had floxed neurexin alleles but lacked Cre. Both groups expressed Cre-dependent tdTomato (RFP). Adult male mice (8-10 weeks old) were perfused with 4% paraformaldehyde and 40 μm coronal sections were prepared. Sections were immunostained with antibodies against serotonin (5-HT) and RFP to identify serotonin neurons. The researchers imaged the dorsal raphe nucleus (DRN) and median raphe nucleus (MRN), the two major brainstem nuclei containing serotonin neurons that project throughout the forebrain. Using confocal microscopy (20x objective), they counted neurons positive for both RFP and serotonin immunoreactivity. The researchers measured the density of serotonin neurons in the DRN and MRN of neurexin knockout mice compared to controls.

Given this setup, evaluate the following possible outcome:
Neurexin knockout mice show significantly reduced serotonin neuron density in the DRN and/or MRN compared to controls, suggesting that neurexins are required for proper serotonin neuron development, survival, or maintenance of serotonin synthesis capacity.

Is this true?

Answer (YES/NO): YES